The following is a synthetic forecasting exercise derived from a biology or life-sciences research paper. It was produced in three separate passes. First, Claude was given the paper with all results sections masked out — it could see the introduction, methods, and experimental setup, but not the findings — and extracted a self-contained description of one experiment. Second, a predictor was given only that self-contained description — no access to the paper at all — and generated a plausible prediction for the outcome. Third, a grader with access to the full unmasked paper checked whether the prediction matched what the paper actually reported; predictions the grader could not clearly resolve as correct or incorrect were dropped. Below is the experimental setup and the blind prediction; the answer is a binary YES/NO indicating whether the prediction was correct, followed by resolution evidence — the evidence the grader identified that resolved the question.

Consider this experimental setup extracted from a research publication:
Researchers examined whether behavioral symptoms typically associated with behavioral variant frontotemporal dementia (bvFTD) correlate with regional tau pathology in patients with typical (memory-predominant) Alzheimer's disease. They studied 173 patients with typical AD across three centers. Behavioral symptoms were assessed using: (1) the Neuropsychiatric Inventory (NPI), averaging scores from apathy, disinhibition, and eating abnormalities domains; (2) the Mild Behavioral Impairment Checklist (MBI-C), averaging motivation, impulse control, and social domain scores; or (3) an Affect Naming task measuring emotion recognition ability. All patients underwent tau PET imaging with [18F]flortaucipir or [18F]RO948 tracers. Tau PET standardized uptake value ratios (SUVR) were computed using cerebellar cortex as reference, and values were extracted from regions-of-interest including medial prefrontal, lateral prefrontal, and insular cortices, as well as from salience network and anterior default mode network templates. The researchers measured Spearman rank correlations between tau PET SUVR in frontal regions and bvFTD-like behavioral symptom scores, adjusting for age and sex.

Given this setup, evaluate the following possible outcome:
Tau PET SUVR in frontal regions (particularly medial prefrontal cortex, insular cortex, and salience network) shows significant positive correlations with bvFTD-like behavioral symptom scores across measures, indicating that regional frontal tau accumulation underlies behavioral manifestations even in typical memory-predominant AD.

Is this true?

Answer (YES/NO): NO